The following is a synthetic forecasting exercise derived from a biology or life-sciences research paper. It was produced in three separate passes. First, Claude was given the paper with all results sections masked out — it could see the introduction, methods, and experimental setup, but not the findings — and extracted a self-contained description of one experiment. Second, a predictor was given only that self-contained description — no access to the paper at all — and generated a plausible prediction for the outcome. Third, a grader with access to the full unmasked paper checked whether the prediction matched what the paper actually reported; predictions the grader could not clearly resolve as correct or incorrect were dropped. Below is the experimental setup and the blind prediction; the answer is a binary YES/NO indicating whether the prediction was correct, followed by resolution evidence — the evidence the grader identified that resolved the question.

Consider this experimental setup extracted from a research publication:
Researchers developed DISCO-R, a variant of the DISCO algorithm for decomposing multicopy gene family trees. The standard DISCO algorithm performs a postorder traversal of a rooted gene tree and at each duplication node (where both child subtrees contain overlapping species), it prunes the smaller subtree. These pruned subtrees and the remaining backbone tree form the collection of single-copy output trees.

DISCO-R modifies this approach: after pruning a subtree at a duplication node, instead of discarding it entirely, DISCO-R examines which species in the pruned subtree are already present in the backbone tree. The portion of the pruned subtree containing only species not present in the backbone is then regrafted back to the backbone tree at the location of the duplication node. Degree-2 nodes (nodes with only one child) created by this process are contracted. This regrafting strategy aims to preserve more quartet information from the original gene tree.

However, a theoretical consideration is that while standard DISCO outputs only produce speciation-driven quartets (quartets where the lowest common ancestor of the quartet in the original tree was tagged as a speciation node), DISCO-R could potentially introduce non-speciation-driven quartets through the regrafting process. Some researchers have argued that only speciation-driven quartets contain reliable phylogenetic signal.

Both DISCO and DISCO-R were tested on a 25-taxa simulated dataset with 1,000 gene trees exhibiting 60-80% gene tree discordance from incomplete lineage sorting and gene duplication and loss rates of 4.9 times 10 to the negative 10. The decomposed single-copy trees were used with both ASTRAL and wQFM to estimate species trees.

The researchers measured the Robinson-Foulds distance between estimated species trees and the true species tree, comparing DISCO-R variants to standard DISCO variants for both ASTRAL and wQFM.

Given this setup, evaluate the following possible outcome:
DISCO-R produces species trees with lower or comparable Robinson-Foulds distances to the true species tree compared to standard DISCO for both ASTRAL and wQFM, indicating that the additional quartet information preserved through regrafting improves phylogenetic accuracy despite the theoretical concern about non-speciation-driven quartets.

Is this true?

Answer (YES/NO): YES